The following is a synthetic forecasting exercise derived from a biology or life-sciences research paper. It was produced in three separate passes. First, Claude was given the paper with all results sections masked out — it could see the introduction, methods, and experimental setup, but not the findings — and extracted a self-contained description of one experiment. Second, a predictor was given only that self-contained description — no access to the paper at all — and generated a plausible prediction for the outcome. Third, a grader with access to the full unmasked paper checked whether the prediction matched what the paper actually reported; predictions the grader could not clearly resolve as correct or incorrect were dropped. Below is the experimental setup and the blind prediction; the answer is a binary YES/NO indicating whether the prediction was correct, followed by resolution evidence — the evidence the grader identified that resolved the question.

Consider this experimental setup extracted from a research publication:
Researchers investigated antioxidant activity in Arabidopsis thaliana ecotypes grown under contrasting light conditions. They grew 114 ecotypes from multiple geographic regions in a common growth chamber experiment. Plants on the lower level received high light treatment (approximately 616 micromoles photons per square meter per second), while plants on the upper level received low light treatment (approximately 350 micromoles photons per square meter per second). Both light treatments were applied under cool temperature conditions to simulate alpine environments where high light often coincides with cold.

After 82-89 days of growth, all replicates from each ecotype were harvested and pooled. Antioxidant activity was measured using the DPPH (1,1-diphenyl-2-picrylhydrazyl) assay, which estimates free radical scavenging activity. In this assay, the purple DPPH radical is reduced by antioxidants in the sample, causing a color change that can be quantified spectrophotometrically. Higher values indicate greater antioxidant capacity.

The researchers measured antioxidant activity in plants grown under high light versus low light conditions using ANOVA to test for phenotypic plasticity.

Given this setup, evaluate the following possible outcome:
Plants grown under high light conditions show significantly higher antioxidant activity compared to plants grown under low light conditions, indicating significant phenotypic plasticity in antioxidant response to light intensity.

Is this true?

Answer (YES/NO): YES